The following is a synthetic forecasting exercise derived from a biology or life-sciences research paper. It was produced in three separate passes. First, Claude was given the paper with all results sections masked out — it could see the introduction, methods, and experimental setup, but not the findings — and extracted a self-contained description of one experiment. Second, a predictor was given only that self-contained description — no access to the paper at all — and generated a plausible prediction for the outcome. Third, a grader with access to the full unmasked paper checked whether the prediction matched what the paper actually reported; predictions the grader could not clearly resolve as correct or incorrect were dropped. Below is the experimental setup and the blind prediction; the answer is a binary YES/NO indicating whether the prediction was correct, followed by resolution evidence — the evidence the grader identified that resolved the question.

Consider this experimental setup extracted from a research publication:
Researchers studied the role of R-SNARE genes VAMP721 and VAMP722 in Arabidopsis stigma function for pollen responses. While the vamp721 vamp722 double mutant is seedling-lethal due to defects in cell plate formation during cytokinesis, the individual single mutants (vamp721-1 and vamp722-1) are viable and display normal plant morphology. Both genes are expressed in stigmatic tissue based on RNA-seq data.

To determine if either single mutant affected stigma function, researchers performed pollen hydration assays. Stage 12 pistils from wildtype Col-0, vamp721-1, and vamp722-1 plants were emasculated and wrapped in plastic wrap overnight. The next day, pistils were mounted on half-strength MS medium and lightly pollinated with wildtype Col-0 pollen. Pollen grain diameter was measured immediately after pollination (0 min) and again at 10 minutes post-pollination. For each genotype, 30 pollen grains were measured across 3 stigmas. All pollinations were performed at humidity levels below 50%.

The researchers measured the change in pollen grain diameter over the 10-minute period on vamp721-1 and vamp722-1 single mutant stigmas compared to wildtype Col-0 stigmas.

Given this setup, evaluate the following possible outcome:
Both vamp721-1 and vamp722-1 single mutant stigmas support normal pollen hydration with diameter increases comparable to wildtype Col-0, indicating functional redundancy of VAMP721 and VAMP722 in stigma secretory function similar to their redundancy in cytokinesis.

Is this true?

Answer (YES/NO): NO